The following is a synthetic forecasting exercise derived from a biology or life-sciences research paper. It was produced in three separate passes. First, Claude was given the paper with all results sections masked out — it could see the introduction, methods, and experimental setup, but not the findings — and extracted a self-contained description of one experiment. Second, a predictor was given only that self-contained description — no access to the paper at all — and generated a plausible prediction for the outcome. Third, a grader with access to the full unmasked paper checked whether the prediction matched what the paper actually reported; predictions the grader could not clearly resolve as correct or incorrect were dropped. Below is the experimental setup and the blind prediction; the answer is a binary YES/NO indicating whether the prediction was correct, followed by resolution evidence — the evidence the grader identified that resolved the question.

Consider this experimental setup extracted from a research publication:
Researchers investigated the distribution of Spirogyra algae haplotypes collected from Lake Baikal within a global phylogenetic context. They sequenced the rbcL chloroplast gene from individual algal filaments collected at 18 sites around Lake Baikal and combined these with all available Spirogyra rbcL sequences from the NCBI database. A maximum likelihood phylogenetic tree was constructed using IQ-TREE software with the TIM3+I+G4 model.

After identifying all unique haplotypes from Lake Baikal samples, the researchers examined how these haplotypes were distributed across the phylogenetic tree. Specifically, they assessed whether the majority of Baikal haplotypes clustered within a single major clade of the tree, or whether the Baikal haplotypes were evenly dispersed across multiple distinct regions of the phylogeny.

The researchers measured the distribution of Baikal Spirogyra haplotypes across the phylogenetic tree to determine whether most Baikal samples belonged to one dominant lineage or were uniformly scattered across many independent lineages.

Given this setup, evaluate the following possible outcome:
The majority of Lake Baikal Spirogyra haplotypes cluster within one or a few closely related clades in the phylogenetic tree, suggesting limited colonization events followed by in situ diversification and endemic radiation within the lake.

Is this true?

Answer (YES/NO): YES